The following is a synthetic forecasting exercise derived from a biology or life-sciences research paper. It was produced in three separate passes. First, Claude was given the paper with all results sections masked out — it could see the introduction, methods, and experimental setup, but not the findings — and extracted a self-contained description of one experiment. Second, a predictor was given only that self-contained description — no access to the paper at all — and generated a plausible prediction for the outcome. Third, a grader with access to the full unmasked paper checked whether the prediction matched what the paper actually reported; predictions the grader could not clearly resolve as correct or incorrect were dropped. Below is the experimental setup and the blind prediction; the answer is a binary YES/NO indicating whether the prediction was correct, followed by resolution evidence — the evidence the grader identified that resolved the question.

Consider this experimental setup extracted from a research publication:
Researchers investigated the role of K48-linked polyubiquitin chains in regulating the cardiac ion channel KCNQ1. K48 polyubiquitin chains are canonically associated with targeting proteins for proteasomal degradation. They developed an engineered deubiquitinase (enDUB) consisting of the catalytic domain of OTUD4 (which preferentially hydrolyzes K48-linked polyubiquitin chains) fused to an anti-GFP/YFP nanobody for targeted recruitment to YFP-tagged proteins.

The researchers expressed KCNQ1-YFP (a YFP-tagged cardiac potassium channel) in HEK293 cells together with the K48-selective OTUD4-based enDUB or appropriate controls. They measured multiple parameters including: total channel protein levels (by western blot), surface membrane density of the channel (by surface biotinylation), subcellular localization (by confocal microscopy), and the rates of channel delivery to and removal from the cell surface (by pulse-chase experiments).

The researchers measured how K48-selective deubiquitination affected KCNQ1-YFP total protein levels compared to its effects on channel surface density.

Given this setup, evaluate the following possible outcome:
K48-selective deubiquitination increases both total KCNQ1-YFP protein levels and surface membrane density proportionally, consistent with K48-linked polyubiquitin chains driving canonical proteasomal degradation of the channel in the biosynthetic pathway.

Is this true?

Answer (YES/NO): NO